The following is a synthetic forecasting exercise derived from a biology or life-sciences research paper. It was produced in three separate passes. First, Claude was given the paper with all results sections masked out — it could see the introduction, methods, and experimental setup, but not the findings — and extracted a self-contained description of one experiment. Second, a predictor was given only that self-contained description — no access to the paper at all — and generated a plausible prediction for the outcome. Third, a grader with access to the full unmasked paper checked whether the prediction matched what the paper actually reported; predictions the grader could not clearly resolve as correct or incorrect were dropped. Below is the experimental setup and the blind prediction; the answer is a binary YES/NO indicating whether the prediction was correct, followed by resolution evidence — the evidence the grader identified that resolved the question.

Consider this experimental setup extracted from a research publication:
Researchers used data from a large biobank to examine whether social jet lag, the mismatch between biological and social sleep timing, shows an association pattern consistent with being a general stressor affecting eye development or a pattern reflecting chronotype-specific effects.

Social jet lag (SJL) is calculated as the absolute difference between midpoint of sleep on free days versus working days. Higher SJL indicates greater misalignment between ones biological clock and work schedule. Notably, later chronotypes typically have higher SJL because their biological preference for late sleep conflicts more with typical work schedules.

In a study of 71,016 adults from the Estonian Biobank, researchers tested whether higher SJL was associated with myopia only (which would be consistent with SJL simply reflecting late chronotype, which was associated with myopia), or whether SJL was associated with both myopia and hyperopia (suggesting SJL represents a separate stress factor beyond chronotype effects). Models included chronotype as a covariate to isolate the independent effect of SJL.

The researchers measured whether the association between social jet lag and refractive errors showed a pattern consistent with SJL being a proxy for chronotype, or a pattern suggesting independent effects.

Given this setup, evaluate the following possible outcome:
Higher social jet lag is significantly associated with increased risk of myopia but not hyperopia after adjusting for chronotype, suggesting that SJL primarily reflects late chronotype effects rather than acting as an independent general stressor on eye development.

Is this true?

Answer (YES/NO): NO